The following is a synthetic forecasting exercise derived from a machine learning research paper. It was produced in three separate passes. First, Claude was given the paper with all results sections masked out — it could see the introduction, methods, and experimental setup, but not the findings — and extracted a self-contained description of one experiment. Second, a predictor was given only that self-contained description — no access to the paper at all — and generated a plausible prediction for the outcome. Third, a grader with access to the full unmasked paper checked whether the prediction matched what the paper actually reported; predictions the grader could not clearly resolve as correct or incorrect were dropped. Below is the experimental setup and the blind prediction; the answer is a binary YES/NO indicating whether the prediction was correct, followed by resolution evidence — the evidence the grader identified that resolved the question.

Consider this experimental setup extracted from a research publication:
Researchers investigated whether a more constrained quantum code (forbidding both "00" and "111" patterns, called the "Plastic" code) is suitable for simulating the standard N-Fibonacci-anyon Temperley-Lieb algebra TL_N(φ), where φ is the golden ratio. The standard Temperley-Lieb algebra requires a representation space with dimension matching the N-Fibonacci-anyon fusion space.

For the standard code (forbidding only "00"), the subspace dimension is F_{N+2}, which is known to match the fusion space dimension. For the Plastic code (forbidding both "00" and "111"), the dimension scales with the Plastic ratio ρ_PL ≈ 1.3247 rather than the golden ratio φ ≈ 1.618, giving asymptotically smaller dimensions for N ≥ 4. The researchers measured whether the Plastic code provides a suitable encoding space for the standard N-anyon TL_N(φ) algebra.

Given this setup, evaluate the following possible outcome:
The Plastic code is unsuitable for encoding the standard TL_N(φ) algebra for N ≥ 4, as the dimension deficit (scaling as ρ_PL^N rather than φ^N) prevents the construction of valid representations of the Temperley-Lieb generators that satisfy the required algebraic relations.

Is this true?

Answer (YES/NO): YES